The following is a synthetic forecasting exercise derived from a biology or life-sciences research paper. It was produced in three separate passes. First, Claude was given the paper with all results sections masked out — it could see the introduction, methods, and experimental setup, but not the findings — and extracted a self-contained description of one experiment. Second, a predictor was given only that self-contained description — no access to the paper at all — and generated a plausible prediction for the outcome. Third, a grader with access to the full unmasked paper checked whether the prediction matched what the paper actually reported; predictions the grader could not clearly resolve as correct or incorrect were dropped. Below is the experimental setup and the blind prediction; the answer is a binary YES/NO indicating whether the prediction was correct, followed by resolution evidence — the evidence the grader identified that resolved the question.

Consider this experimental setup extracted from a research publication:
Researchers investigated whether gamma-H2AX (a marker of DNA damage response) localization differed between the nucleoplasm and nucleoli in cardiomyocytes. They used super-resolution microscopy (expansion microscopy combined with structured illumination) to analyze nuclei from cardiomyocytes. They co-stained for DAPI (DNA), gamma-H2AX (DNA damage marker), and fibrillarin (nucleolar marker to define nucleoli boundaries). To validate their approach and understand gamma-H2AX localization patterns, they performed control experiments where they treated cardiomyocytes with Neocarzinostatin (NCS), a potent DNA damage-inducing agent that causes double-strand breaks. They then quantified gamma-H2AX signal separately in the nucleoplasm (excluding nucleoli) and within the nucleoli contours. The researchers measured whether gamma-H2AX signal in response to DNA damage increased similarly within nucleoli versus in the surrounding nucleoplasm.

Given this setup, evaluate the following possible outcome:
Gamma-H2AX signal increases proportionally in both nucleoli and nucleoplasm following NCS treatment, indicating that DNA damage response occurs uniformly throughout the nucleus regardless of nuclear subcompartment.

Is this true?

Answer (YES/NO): NO